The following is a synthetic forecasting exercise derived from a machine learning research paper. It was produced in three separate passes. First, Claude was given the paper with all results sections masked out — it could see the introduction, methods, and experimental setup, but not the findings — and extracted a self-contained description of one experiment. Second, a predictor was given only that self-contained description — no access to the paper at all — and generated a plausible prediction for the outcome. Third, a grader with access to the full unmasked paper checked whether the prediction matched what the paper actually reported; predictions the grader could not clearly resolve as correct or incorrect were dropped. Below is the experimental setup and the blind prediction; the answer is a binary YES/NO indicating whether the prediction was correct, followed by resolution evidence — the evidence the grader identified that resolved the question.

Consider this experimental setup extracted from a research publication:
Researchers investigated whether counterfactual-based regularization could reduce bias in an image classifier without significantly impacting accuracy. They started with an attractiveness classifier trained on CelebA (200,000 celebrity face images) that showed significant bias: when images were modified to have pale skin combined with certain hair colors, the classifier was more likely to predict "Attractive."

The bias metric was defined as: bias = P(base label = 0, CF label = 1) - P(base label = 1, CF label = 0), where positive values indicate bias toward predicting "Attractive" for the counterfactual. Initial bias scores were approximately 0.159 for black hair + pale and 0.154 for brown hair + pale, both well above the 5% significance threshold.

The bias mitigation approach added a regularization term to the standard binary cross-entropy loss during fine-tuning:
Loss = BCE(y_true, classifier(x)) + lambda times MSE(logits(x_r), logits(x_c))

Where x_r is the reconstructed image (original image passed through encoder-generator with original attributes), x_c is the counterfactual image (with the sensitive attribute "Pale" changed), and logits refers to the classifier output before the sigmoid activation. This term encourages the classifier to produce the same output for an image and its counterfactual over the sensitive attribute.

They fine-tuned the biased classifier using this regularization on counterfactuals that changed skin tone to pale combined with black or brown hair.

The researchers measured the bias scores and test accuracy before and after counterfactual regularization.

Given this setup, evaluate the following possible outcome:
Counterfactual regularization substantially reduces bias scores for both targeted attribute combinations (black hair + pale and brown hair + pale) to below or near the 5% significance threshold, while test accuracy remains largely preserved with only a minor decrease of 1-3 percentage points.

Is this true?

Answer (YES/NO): NO